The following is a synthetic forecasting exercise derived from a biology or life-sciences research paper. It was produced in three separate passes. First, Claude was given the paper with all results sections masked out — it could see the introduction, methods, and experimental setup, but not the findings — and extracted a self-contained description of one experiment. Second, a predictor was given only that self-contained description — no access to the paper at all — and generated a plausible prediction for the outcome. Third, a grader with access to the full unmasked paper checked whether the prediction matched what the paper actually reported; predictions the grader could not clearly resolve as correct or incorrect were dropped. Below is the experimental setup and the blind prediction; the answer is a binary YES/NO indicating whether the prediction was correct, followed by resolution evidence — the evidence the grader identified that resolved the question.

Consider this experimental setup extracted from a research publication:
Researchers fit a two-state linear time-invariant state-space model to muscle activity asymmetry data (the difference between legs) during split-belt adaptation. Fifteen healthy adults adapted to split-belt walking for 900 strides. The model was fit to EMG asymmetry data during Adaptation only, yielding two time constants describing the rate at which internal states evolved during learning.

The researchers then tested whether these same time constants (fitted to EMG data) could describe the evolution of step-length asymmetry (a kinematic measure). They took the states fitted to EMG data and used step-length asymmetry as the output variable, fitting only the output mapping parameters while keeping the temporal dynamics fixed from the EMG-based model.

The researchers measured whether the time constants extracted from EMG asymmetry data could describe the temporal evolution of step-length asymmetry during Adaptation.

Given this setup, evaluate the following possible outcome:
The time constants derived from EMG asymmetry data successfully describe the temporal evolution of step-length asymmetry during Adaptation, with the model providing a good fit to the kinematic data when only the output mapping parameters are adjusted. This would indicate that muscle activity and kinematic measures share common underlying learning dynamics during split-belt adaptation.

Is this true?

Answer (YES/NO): YES